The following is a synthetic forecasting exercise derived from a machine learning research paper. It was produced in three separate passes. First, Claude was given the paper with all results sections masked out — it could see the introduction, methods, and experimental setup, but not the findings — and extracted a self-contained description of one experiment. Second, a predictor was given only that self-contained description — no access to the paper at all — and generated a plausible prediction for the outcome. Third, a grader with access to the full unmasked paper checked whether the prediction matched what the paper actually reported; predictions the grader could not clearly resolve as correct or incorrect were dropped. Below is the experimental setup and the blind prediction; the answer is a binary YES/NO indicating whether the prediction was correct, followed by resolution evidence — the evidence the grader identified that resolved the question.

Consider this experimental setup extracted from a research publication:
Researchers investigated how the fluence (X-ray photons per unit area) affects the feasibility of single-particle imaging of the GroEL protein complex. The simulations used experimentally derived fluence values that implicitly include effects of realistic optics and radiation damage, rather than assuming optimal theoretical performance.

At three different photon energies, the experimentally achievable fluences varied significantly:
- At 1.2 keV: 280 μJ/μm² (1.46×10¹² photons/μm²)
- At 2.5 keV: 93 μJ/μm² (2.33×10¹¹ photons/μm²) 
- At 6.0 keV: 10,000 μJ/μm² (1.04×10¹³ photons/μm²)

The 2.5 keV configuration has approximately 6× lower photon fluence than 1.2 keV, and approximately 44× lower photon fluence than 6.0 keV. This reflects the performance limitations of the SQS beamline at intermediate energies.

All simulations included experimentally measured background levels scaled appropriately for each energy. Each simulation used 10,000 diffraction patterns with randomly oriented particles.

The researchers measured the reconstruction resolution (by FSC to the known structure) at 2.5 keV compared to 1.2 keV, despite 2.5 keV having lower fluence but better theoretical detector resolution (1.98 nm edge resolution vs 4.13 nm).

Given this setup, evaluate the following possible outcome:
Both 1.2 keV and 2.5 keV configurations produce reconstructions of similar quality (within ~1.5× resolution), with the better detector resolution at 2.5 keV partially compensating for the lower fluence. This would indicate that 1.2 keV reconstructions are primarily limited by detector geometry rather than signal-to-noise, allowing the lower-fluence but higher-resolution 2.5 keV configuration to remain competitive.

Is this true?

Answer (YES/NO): NO